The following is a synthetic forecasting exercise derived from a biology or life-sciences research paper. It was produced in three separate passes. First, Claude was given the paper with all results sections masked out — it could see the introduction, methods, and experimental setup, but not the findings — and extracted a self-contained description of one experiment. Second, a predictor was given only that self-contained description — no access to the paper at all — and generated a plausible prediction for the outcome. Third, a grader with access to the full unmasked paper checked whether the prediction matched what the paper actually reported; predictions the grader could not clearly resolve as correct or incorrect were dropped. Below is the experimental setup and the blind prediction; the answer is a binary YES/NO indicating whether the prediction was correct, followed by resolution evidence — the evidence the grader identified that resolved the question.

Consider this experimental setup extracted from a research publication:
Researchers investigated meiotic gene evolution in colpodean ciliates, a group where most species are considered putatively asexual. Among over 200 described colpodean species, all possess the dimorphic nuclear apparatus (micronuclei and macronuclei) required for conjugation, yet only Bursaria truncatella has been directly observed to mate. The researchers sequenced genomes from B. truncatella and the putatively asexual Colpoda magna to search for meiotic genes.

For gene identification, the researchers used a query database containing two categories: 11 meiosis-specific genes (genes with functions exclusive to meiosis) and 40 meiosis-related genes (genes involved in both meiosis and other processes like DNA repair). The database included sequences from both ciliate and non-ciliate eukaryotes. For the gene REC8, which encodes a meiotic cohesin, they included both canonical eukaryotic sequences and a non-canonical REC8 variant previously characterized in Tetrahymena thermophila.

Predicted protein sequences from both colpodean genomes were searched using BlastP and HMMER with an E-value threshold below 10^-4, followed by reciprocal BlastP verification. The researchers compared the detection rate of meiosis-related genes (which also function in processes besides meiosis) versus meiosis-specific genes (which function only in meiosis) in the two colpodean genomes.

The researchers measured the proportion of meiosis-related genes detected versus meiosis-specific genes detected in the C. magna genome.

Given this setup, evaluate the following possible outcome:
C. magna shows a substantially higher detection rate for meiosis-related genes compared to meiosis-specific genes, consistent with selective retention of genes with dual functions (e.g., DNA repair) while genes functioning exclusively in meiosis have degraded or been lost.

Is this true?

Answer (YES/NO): NO